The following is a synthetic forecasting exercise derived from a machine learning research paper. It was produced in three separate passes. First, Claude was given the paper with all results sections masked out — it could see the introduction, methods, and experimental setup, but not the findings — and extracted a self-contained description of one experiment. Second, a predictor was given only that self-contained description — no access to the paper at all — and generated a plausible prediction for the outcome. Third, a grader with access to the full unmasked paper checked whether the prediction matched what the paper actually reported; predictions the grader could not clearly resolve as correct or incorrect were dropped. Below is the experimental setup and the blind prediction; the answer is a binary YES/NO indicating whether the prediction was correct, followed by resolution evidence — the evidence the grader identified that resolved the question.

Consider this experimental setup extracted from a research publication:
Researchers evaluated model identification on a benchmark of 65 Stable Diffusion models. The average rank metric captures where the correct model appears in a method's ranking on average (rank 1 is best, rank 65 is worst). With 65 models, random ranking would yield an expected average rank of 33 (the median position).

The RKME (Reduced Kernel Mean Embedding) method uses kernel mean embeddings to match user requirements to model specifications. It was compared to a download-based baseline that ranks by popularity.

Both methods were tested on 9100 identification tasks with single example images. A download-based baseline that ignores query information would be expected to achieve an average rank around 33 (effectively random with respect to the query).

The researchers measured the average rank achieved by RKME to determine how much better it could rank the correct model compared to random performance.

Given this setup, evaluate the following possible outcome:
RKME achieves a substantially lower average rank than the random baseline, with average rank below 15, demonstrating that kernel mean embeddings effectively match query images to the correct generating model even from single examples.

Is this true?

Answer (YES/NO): NO